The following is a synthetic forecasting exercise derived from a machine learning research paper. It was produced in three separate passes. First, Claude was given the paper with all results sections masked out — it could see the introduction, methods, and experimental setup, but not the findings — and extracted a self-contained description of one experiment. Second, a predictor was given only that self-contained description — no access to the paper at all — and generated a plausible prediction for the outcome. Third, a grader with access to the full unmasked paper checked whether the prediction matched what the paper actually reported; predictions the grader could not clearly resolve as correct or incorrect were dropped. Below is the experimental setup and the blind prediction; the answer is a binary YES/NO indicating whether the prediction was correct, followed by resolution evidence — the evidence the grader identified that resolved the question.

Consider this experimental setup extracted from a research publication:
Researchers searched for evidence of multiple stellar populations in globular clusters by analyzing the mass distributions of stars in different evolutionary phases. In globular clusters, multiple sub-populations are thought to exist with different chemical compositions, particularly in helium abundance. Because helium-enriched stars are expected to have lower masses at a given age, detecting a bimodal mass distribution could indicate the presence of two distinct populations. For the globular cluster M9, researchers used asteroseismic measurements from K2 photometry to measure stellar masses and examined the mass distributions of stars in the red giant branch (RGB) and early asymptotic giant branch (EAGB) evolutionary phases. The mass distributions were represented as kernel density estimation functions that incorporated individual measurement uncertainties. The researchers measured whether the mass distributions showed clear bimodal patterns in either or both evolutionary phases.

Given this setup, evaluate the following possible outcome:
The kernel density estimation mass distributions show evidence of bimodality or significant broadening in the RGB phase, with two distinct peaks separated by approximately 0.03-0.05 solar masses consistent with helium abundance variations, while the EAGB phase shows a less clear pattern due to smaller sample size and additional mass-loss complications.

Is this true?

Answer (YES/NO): NO